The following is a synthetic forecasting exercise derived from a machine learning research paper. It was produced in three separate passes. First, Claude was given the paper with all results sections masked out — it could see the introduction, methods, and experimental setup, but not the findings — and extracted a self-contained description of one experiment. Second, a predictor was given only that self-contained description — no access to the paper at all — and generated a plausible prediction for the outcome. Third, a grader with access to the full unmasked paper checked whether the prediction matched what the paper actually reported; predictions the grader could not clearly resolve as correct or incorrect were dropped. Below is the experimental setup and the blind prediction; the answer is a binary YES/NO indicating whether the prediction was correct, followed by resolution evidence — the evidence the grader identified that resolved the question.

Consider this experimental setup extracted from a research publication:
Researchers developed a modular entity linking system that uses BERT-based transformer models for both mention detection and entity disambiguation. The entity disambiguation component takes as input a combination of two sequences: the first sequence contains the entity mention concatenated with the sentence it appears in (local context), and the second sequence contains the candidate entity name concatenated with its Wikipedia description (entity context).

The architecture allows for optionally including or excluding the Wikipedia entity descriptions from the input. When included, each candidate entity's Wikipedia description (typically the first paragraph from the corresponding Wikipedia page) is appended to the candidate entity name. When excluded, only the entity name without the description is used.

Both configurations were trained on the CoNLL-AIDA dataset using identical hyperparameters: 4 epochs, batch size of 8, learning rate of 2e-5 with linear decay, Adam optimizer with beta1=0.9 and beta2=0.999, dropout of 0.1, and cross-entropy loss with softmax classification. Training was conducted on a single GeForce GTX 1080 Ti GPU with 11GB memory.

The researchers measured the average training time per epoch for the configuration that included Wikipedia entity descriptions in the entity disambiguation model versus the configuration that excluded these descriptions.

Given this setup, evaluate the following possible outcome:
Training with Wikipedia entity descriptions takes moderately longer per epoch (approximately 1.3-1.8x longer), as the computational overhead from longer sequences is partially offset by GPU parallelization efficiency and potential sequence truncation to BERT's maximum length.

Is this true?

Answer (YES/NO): NO